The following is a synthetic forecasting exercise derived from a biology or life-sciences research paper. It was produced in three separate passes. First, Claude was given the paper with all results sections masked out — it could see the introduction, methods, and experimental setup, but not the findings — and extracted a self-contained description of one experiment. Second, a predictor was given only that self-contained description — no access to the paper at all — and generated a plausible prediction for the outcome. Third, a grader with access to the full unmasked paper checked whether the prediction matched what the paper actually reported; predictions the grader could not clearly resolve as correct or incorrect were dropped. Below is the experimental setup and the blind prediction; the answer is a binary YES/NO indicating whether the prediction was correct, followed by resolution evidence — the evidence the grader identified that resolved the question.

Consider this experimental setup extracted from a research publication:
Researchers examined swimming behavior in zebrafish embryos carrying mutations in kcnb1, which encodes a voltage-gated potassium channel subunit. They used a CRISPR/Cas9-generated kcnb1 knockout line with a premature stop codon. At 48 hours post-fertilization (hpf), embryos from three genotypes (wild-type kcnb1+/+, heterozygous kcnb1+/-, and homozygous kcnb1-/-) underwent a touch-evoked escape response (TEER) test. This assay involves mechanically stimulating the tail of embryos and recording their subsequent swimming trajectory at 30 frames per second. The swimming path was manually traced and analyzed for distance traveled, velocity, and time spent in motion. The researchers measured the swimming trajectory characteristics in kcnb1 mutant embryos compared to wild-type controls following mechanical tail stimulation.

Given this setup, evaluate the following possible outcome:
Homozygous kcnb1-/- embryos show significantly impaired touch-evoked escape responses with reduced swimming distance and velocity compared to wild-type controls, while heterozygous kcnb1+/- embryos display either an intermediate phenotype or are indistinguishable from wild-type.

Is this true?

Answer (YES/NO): NO